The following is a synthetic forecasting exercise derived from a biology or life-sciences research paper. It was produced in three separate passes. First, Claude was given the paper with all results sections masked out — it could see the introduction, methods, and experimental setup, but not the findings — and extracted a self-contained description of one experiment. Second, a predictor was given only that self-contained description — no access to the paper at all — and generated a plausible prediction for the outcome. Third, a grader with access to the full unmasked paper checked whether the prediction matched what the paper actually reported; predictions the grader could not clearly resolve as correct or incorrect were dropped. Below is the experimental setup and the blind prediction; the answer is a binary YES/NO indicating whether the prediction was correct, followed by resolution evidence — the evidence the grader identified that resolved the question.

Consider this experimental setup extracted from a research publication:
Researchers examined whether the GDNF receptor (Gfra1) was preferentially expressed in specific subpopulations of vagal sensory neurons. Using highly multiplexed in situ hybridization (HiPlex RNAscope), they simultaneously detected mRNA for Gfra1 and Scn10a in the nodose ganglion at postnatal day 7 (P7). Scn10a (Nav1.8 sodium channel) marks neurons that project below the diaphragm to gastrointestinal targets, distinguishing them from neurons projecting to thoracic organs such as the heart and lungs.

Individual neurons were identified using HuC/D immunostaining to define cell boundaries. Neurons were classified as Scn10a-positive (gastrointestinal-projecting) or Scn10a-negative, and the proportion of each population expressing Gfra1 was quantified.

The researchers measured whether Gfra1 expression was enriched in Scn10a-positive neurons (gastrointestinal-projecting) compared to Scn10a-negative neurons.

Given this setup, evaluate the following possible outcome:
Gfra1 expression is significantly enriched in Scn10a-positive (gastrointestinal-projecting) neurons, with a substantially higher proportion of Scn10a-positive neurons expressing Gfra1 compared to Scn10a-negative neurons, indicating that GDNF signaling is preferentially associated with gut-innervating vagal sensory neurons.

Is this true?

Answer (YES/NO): YES